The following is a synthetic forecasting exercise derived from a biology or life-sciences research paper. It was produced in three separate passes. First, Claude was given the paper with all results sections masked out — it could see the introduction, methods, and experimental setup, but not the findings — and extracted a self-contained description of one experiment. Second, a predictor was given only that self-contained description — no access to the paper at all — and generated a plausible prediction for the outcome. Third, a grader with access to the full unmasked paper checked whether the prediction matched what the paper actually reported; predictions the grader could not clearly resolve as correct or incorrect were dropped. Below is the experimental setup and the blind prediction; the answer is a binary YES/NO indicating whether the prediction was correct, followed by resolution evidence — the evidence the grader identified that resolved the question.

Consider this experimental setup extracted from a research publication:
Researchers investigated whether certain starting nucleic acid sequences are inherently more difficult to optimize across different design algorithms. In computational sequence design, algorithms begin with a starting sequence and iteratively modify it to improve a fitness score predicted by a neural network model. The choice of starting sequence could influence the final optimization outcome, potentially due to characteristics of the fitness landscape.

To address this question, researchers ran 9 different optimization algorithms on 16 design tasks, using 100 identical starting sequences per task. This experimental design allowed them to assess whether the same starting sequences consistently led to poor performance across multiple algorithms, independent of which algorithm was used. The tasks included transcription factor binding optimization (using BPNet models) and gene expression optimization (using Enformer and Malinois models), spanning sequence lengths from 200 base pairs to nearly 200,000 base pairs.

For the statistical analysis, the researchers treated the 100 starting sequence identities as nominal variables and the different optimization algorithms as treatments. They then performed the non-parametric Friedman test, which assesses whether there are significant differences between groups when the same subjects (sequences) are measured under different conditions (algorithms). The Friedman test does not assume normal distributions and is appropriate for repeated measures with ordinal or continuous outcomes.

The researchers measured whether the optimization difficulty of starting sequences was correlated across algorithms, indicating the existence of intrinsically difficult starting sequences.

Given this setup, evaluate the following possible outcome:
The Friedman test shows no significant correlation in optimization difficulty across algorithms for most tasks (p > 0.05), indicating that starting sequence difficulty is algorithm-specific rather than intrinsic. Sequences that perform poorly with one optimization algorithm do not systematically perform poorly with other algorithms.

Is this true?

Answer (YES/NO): NO